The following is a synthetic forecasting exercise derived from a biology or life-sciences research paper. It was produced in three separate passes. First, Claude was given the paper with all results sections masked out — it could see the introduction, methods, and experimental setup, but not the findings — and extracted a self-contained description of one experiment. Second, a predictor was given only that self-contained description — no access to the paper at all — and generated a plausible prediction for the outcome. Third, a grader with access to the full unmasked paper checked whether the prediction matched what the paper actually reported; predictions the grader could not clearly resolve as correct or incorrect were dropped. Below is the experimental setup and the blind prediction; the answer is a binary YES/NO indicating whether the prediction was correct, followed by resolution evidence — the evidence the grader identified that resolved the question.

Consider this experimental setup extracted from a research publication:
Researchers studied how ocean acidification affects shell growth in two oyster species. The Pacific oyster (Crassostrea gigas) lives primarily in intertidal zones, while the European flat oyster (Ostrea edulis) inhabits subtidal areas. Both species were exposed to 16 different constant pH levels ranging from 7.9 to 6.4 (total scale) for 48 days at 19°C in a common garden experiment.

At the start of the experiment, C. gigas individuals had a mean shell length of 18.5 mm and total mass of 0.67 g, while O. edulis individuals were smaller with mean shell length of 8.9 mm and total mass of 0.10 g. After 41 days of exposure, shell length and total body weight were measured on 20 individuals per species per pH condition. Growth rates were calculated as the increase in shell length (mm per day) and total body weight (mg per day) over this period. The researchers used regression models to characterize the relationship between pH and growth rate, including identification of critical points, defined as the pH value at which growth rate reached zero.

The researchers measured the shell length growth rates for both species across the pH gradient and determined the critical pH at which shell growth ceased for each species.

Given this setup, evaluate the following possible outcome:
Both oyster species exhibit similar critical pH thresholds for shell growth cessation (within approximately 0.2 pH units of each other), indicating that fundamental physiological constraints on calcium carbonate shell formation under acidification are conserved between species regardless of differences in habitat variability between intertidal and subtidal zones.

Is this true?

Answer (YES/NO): YES